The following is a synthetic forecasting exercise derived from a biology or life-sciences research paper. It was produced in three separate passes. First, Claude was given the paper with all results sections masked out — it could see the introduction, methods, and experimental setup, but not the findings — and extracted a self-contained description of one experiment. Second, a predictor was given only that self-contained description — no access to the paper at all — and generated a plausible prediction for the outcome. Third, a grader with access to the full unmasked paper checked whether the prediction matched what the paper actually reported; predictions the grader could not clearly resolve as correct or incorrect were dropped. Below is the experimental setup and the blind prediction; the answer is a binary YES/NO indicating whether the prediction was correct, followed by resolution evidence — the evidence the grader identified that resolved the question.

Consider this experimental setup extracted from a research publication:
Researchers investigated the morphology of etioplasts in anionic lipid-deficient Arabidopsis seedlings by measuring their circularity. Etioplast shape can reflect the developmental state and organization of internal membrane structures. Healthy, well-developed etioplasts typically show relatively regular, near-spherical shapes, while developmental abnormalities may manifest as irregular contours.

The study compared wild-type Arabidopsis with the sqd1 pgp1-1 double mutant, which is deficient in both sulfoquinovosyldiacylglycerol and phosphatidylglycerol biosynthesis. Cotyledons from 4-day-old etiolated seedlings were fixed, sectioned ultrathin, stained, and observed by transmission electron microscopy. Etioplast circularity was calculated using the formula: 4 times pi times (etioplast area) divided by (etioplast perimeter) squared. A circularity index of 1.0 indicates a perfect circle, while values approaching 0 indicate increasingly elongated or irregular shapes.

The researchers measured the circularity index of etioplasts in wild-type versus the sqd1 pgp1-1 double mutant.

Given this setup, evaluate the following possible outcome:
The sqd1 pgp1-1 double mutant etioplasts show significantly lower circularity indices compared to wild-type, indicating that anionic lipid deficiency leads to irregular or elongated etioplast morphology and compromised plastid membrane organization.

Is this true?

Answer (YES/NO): NO